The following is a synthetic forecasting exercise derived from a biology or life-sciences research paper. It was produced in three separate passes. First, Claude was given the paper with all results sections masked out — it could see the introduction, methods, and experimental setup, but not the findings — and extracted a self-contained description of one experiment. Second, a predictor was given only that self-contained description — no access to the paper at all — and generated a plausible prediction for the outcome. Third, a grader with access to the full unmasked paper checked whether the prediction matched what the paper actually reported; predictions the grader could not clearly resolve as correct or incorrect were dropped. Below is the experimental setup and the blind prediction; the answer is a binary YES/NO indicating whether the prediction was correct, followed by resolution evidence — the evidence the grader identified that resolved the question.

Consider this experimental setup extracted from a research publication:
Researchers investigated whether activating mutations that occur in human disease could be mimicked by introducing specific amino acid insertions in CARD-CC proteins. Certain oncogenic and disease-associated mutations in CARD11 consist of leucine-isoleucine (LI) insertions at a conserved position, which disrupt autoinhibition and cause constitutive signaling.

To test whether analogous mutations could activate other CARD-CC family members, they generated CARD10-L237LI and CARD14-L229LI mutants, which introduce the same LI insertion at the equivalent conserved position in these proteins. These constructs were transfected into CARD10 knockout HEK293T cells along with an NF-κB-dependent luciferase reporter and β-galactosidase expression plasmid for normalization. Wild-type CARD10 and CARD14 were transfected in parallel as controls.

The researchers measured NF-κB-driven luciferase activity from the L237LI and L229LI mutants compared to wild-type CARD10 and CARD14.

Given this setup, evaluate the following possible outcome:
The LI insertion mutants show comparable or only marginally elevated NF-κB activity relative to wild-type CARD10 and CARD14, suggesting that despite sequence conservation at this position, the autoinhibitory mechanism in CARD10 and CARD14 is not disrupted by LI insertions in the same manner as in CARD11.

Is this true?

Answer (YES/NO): NO